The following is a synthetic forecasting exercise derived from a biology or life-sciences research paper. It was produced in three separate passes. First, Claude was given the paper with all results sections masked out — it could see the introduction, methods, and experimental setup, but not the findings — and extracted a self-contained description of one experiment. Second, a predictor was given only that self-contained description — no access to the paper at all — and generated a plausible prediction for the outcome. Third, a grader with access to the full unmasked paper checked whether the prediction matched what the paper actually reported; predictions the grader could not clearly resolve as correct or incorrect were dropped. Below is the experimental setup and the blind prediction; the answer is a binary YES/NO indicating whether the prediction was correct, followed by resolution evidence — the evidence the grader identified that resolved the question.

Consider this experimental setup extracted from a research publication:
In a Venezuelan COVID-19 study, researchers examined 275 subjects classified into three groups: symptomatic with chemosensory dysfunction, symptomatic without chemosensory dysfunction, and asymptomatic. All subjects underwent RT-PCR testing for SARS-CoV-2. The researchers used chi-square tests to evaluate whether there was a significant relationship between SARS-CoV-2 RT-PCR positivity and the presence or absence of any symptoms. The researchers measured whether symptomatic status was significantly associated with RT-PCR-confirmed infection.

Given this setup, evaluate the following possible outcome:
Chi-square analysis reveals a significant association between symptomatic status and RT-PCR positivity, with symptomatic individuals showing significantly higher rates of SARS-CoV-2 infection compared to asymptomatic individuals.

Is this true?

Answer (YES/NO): YES